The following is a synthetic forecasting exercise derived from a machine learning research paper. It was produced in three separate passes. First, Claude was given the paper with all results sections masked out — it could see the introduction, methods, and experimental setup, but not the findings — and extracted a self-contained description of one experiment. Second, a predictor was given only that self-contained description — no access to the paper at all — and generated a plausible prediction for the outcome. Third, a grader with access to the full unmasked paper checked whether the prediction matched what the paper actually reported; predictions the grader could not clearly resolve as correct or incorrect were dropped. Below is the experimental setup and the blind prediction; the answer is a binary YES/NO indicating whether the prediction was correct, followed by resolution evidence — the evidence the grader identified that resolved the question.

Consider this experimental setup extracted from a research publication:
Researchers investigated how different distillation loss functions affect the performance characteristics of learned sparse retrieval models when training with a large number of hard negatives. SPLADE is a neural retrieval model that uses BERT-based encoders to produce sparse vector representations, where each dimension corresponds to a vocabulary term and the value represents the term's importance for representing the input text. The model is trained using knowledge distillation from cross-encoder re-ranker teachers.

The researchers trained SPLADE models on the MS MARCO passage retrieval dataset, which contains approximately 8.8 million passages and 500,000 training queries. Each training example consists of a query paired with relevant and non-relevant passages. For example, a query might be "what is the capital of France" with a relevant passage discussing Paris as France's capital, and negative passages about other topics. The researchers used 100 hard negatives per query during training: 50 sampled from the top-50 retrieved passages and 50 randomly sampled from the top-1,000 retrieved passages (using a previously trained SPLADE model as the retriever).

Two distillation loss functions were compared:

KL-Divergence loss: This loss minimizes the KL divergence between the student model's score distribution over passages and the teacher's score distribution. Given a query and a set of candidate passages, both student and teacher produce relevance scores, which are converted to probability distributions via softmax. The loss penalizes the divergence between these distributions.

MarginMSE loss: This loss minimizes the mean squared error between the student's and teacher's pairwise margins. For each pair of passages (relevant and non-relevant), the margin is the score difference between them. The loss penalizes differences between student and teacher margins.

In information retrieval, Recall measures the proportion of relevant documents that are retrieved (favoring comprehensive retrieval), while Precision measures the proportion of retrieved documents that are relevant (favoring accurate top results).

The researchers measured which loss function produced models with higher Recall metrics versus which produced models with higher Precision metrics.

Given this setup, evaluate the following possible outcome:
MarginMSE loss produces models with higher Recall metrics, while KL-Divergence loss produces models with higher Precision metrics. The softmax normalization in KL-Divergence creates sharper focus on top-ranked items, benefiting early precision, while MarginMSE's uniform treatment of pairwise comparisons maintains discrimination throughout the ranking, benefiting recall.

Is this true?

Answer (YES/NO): YES